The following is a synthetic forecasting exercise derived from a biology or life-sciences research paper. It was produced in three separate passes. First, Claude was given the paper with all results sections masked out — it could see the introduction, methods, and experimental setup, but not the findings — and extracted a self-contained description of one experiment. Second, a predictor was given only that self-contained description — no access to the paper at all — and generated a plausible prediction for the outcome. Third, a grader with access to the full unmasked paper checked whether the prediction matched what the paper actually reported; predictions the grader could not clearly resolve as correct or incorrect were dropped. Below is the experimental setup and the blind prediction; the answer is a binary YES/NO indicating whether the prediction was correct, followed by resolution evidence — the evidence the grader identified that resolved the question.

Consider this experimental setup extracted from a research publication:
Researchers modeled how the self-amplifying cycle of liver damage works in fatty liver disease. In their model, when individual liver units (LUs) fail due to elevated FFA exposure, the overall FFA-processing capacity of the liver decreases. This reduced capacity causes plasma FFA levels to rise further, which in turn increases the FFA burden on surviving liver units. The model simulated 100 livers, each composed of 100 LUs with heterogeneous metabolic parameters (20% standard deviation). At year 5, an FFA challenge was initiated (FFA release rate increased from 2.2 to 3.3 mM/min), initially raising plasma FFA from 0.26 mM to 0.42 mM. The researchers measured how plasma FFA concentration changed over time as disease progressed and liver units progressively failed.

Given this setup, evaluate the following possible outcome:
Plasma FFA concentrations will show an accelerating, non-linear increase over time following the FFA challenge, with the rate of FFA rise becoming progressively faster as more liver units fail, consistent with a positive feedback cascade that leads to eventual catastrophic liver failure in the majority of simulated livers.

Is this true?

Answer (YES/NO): NO